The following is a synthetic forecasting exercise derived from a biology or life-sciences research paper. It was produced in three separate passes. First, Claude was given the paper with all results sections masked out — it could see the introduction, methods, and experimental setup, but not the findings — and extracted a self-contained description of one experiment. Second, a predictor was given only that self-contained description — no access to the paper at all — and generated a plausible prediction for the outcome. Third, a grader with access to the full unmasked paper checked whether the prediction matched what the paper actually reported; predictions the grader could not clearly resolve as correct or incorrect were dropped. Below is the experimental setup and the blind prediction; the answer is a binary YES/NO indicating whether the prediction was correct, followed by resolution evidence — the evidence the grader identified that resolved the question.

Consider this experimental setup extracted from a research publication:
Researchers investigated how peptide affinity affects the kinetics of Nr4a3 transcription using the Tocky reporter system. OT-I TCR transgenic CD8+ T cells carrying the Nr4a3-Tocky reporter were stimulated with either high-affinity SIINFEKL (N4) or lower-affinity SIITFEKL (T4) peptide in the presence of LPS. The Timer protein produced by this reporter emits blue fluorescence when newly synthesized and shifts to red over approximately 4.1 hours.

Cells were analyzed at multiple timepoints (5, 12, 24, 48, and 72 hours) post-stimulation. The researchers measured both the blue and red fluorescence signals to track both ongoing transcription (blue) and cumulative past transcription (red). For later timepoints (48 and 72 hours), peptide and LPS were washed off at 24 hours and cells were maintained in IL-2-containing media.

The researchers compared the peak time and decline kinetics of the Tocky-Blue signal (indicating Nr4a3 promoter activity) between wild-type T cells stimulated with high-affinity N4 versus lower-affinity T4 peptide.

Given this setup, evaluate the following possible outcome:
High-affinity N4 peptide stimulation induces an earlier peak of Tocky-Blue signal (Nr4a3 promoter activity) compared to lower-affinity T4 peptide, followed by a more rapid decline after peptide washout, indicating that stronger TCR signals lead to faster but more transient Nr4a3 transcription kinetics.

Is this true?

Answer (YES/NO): NO